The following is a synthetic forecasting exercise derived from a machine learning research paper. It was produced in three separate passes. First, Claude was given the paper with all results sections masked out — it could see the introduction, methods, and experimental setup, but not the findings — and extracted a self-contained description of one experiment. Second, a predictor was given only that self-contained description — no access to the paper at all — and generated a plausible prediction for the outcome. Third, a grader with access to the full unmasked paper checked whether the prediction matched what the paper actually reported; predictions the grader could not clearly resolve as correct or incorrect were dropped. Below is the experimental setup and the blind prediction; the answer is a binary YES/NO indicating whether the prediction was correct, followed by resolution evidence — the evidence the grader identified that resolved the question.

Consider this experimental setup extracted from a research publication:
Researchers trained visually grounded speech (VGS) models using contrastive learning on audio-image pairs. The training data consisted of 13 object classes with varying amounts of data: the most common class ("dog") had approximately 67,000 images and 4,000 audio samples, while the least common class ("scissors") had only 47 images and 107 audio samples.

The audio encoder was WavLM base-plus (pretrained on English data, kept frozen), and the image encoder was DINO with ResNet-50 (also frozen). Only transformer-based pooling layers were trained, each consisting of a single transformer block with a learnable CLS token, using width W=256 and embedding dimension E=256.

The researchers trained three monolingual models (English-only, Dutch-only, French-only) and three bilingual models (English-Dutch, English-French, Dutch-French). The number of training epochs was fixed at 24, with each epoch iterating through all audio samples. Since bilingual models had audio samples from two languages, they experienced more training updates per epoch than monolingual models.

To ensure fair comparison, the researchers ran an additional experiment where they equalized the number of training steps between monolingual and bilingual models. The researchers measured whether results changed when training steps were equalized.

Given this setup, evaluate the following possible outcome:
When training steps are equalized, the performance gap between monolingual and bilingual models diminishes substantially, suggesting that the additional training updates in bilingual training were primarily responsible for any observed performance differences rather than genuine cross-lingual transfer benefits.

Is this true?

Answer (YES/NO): NO